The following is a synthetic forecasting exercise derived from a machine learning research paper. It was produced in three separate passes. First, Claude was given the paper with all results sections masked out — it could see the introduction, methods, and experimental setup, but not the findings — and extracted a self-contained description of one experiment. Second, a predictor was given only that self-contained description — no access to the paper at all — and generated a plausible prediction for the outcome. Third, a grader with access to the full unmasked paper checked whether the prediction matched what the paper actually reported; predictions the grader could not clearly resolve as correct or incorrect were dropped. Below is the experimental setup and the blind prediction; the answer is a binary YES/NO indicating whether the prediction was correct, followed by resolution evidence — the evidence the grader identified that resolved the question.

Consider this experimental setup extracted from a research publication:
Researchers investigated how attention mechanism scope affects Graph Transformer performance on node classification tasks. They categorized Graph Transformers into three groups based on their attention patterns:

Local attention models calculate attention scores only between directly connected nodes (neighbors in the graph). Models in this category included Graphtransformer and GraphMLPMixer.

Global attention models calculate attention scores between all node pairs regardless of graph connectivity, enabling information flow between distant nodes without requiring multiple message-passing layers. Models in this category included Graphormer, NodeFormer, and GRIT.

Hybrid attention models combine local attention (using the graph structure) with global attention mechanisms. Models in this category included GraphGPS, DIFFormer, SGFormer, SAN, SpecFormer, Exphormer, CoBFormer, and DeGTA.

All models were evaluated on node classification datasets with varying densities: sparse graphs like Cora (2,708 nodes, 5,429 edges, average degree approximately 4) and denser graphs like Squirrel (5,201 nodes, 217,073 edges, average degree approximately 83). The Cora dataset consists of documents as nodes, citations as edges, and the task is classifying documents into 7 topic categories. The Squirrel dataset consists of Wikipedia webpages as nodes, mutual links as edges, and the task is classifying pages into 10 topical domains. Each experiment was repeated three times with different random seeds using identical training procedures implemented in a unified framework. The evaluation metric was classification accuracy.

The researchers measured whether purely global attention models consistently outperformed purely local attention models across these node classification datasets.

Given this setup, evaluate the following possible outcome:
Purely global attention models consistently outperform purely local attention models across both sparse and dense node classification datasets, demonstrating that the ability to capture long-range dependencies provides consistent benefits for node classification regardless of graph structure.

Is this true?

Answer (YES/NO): NO